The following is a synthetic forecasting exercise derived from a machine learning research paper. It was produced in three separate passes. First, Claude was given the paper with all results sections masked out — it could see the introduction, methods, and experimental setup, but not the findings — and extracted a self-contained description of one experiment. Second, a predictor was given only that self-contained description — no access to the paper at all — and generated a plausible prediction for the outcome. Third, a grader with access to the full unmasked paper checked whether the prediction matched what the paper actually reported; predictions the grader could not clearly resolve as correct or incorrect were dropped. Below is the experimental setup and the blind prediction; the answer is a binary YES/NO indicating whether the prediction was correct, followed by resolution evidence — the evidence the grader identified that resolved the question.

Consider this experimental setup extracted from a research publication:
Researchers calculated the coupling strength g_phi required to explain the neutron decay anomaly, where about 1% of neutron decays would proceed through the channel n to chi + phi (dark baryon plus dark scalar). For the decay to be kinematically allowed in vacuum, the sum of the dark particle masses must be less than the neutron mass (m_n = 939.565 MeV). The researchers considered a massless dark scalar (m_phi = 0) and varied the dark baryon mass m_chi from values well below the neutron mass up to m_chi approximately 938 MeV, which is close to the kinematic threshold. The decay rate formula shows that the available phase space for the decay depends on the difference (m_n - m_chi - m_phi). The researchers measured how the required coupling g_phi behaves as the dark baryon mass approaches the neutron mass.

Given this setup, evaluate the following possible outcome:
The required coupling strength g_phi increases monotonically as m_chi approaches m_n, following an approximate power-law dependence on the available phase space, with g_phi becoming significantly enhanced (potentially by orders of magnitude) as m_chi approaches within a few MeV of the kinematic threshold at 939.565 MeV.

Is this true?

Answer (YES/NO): YES